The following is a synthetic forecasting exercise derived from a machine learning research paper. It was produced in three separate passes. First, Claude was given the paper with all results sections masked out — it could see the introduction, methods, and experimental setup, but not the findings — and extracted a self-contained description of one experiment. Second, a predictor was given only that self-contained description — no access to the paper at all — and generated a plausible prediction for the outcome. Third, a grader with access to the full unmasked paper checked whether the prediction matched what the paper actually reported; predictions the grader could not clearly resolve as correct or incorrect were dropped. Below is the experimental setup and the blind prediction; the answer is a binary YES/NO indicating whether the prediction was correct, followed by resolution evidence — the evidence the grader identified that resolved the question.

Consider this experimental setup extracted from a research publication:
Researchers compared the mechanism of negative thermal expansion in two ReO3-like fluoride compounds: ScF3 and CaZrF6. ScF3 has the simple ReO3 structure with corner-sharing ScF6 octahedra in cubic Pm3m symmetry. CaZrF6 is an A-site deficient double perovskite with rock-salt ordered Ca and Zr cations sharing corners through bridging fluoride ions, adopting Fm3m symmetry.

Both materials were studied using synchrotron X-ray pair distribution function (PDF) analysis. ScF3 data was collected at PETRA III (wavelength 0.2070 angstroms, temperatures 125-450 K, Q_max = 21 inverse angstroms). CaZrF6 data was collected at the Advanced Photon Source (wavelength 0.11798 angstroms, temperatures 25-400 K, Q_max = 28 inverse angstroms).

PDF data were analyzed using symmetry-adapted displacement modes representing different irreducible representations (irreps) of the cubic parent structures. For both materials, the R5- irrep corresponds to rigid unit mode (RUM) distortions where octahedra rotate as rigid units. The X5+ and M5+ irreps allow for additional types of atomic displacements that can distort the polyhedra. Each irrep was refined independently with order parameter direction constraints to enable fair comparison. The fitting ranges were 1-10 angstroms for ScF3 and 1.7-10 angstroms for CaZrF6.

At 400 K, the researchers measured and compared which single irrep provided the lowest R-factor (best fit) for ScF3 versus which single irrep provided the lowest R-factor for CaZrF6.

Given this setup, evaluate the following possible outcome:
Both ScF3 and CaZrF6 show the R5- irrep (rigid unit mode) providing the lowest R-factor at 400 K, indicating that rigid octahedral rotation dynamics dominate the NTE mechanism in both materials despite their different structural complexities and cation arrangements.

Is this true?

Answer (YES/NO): NO